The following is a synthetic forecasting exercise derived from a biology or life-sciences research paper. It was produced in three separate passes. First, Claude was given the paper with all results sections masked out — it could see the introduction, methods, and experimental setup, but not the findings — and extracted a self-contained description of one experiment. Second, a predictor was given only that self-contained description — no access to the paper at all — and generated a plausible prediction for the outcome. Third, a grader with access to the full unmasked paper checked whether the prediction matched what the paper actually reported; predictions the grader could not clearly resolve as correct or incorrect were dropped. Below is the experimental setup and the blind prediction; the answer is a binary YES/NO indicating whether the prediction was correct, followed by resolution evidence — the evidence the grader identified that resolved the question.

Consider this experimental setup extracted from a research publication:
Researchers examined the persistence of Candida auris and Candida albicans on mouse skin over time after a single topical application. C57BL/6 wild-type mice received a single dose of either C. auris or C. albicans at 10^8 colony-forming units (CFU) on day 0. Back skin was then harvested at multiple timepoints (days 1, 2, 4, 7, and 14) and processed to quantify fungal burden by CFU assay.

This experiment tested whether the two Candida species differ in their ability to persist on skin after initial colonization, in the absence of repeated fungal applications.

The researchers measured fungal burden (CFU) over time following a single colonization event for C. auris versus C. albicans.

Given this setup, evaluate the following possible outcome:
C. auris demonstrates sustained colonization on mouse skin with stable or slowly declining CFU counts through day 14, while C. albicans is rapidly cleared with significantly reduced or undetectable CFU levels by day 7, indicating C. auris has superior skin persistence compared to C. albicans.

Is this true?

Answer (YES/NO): YES